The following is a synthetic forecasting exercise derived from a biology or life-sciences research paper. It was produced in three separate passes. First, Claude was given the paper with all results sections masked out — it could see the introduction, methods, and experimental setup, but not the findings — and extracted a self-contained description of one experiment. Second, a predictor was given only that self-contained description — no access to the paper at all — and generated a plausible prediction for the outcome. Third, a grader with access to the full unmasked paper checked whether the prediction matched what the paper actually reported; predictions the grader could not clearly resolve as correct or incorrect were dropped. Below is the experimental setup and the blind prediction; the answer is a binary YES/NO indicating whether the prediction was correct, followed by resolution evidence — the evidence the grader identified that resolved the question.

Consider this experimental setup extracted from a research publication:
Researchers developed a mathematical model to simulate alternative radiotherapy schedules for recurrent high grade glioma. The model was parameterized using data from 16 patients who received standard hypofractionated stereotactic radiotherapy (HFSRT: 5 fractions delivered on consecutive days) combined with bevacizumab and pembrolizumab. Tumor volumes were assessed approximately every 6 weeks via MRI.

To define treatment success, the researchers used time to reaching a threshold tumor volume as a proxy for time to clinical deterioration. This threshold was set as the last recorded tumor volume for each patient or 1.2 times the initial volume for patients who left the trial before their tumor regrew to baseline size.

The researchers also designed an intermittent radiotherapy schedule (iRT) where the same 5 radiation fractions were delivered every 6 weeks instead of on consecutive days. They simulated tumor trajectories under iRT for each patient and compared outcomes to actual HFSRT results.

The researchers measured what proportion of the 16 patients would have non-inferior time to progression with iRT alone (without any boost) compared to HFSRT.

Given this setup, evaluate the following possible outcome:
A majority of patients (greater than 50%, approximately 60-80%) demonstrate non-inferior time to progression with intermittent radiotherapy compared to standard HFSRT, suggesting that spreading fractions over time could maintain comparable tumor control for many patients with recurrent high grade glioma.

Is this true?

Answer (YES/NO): YES